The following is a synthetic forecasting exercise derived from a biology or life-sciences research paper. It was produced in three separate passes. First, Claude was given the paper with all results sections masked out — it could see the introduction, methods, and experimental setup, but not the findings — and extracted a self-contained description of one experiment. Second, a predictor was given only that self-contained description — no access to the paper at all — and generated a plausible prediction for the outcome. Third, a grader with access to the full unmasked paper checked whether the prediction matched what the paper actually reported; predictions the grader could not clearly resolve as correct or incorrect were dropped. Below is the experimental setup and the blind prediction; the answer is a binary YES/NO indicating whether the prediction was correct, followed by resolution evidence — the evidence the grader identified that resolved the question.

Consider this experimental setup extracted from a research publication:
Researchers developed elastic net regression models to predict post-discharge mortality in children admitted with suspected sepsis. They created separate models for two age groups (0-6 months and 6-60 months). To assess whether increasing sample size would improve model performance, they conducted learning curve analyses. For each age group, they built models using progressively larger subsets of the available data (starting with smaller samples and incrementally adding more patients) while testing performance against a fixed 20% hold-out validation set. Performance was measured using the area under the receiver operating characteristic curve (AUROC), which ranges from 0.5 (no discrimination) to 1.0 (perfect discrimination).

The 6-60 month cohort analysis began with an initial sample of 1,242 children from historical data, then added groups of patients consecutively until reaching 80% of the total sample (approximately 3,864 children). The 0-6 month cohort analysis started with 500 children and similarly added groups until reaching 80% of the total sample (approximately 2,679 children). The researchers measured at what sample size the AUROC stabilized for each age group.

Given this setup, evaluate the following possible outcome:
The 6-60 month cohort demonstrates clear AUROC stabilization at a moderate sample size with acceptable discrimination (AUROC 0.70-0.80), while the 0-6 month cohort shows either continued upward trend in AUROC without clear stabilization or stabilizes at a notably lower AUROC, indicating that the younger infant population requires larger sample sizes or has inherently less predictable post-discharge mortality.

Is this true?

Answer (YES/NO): NO